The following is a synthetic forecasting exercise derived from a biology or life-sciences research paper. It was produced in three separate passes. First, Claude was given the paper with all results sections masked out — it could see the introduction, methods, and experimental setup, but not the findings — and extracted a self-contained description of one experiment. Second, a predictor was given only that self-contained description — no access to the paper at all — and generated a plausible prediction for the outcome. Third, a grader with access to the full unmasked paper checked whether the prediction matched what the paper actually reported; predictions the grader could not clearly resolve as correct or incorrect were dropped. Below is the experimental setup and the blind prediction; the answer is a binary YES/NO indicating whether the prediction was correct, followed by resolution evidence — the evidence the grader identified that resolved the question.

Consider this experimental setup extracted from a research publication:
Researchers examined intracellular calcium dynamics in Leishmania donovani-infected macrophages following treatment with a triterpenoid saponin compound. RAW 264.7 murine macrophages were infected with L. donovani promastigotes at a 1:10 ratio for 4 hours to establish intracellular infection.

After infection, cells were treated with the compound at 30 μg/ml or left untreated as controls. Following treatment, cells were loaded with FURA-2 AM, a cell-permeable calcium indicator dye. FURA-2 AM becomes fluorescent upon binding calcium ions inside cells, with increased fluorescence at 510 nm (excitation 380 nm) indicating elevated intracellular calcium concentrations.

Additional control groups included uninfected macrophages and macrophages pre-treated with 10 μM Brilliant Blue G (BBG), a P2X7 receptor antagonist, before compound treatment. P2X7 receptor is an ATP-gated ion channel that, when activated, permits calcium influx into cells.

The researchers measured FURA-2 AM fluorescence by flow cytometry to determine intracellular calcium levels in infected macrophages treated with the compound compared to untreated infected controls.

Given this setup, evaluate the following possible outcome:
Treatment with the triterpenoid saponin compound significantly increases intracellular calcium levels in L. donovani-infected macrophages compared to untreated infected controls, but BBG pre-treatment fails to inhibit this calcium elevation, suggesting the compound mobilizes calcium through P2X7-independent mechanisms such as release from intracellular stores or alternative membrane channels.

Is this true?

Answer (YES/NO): NO